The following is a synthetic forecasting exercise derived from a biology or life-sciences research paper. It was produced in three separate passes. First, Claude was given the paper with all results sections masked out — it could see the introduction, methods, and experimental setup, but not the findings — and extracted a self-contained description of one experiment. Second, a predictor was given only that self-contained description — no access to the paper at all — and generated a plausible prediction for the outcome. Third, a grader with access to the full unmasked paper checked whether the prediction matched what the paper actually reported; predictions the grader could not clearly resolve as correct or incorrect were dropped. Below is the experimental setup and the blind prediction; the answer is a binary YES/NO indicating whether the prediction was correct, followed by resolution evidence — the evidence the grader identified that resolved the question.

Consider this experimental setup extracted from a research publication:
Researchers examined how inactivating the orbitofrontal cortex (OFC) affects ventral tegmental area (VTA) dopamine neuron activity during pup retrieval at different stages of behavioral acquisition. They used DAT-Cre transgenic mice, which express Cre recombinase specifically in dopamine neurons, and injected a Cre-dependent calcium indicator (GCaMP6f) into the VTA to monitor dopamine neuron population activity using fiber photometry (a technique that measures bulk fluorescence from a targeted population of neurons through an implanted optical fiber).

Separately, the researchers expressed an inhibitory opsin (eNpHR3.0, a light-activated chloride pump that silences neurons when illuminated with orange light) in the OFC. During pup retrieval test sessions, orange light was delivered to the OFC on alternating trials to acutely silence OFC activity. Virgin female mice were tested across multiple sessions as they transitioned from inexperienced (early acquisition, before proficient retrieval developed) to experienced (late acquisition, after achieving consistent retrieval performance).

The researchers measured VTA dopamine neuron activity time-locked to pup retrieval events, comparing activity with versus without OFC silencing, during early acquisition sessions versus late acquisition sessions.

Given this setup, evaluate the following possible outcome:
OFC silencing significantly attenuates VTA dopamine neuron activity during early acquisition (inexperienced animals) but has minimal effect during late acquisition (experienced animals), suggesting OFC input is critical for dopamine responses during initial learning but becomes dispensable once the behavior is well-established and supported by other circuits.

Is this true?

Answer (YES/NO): YES